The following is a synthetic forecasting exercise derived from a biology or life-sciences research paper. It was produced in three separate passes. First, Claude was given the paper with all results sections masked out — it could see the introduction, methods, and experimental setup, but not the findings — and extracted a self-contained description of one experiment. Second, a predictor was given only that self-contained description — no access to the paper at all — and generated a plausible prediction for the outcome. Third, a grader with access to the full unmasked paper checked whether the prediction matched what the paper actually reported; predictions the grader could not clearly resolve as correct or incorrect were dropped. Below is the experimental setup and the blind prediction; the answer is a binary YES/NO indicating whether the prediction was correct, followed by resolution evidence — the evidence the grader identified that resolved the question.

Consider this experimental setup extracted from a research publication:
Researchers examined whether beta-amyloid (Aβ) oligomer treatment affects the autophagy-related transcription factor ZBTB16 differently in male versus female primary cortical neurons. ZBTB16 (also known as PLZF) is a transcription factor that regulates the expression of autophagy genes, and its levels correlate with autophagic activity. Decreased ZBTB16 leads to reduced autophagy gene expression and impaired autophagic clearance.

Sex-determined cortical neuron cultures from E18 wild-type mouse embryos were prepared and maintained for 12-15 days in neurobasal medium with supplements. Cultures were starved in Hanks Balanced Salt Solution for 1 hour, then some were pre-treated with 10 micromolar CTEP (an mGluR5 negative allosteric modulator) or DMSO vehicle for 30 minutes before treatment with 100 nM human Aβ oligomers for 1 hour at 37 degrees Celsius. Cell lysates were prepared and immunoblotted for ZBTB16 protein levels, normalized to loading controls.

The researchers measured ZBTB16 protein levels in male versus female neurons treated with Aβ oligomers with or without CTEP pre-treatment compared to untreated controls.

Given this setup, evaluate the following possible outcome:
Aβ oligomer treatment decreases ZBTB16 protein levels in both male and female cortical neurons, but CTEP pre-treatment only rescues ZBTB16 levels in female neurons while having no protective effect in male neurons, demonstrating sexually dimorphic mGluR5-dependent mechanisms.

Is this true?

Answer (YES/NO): NO